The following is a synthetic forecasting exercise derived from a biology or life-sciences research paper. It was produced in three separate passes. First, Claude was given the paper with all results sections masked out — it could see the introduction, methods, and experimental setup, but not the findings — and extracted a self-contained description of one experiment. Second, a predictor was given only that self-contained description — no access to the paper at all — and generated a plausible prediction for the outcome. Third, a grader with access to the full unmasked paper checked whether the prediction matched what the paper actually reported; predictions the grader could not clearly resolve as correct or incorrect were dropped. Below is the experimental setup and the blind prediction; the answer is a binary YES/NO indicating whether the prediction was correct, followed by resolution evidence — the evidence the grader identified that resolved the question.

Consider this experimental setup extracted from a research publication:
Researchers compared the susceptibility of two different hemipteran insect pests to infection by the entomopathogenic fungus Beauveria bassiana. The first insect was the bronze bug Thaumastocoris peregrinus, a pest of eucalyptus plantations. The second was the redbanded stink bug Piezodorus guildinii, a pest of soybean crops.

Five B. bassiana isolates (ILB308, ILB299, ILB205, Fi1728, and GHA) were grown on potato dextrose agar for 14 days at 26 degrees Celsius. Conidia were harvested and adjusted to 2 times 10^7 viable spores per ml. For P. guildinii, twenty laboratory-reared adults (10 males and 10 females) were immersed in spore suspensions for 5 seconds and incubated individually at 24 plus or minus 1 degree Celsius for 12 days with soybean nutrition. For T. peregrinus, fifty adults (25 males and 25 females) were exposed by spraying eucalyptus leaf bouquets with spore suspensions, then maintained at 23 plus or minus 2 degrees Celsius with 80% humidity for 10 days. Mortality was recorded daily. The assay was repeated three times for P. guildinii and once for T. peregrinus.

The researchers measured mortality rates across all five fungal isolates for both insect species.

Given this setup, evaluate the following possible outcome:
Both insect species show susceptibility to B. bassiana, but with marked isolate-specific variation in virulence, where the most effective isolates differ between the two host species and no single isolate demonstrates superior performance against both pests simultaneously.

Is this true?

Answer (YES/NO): NO